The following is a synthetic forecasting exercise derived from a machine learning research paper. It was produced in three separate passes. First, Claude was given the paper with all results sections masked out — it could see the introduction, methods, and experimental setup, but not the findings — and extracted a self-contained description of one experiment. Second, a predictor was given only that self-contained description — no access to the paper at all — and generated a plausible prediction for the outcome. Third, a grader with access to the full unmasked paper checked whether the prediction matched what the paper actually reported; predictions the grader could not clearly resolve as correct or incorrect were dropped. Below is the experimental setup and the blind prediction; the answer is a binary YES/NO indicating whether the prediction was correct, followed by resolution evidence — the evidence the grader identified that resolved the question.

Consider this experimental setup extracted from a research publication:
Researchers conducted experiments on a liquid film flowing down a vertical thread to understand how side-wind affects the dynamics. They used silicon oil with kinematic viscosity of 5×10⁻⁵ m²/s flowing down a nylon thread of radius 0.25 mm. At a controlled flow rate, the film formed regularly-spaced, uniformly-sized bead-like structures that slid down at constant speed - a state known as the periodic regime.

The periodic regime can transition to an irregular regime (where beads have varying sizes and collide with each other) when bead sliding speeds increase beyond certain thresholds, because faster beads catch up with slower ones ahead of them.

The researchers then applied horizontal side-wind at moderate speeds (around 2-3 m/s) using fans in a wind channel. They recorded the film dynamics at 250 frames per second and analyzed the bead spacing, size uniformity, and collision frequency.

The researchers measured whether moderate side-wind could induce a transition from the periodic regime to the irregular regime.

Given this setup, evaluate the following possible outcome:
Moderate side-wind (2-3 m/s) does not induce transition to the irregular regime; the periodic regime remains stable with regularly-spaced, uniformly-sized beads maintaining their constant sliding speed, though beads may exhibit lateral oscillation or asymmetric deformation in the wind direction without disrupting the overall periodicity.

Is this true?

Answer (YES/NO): NO